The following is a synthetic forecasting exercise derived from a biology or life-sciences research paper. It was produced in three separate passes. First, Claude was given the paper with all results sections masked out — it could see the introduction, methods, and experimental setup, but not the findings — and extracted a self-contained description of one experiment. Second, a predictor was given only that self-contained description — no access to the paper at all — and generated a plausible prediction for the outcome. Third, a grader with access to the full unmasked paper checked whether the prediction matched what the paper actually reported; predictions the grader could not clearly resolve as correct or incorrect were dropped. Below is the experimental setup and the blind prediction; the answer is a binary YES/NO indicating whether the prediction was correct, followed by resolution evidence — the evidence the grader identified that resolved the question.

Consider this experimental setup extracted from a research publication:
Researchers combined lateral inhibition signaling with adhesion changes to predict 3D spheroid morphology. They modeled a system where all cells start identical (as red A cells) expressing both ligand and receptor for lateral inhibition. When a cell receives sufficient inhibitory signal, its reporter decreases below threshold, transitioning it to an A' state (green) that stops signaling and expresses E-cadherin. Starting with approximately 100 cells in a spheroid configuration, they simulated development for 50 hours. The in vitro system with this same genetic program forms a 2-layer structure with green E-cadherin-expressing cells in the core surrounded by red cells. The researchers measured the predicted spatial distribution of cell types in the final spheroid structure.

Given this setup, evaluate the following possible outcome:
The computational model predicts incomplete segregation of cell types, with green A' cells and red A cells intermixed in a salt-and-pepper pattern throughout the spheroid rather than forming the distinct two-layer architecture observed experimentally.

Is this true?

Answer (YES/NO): NO